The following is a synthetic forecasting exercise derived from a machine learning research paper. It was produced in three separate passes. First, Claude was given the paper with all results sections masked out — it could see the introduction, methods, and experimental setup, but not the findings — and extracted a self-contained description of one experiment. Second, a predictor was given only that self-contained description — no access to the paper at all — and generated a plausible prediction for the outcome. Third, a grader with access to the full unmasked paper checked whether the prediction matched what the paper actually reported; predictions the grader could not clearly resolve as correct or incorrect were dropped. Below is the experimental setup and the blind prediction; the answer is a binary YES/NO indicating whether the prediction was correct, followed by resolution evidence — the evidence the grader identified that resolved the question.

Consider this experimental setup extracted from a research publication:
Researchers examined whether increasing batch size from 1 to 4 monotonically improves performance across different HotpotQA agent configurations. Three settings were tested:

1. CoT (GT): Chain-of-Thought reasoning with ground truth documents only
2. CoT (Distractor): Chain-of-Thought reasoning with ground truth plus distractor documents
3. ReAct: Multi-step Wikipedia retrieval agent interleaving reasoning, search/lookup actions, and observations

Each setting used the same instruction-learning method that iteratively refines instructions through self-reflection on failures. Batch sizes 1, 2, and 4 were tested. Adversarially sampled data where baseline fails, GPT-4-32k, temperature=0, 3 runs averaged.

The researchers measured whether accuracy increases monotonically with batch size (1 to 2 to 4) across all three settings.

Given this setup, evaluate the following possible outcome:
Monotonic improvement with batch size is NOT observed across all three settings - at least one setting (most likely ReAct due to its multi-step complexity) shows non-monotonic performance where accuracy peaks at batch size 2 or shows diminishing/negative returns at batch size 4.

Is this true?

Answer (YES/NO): YES